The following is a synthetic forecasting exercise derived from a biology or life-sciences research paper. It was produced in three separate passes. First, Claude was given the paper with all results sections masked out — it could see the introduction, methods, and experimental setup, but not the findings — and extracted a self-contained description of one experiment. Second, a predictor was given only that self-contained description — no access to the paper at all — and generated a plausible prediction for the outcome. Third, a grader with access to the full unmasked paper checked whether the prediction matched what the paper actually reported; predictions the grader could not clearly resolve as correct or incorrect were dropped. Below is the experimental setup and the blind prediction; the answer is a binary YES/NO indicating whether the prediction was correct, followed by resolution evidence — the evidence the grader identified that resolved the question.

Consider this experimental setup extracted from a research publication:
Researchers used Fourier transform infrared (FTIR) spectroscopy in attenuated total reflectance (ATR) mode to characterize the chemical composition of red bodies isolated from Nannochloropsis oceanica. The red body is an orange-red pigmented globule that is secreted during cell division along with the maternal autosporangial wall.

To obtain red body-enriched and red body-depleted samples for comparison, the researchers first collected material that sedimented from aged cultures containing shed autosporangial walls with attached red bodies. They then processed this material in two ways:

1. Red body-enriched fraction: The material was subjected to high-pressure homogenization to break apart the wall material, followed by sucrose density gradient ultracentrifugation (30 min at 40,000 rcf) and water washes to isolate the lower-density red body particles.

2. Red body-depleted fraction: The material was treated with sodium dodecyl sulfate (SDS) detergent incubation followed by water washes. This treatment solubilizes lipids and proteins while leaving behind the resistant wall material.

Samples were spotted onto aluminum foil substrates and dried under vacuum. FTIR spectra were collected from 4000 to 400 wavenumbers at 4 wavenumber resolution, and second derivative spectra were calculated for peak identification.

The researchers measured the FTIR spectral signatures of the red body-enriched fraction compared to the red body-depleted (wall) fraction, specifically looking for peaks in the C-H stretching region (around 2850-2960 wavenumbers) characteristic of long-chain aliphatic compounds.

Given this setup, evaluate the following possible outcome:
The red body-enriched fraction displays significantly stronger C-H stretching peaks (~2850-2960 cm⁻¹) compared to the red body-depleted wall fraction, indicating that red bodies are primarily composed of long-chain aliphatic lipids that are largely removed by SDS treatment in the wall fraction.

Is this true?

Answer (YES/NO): NO